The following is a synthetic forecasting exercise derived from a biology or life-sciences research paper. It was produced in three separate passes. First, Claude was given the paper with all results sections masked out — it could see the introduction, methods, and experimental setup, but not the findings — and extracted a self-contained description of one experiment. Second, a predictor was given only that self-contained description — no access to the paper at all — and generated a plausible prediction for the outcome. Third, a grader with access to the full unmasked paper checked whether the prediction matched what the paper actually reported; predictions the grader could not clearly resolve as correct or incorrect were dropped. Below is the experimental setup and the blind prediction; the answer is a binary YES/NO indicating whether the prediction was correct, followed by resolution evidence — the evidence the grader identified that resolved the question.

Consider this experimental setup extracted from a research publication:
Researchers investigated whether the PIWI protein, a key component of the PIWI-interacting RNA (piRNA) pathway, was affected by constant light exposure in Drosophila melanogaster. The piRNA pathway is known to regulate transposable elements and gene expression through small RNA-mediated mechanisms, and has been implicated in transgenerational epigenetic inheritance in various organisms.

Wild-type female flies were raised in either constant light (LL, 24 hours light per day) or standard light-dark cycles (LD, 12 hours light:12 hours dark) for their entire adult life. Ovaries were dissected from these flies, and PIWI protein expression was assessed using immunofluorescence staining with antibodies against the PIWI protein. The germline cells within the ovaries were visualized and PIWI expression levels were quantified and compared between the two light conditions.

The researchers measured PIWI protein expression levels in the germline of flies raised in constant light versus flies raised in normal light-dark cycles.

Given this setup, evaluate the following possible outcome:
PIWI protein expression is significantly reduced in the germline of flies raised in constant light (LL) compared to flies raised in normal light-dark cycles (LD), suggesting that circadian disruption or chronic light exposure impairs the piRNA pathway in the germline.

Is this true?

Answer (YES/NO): NO